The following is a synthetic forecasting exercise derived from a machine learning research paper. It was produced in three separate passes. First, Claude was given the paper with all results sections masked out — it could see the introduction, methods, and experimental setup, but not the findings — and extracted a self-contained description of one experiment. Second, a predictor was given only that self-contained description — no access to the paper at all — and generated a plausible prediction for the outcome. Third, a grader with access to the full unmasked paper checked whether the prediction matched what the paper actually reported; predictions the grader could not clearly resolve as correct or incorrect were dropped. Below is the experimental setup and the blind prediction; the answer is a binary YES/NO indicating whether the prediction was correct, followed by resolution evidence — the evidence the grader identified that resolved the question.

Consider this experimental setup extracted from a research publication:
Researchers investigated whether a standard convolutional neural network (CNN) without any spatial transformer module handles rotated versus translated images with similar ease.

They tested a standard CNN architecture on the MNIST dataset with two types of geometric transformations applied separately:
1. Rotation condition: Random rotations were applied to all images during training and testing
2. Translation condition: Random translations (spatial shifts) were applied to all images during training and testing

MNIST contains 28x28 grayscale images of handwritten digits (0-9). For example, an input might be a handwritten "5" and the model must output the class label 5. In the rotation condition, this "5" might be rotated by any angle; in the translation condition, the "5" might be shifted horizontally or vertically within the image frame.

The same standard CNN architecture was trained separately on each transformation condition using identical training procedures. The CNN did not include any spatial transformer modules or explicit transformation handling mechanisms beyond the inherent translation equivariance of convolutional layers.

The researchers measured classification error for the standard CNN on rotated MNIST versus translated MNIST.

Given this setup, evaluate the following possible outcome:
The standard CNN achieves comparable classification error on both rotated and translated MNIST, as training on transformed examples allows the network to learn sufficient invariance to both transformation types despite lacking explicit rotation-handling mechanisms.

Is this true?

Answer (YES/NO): YES